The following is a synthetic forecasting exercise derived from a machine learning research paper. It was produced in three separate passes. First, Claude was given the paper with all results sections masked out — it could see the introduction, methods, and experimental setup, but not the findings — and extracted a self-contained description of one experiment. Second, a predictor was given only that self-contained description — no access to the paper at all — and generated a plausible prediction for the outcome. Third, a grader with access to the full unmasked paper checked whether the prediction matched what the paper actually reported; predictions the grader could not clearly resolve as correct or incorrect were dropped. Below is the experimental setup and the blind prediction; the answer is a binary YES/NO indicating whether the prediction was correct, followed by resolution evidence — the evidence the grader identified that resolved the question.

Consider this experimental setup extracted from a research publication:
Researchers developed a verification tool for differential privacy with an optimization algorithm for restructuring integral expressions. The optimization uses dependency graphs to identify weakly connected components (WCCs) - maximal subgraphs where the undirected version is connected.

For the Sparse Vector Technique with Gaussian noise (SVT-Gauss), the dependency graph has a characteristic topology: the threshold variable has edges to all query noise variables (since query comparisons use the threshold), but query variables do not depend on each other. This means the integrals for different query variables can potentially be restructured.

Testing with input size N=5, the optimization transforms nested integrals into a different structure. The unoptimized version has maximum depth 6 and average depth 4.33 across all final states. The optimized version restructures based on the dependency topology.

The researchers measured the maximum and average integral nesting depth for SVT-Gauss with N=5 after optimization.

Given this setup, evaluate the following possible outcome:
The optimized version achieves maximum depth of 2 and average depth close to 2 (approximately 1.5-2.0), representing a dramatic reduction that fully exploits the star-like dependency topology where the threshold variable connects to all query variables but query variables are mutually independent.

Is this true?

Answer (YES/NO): NO